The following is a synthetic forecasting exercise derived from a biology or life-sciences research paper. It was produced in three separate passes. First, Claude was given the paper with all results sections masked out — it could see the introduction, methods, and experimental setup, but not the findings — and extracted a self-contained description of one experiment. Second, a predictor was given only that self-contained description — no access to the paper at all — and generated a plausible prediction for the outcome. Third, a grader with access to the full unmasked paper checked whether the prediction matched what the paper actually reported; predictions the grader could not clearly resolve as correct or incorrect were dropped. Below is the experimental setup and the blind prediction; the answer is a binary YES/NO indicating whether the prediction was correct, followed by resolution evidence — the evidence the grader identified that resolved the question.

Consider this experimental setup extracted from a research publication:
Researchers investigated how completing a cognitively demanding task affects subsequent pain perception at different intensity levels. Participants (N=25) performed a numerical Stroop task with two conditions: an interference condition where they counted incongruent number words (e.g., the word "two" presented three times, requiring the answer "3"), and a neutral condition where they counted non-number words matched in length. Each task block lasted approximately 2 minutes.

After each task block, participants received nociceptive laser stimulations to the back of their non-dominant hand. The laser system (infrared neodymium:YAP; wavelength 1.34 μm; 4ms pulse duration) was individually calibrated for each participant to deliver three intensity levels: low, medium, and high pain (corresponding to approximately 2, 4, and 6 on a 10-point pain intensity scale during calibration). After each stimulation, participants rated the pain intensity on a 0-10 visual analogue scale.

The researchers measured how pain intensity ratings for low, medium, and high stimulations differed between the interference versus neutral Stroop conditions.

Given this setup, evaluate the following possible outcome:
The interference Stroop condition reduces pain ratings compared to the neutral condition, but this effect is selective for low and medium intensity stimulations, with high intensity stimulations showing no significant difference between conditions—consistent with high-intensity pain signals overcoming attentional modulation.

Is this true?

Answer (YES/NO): NO